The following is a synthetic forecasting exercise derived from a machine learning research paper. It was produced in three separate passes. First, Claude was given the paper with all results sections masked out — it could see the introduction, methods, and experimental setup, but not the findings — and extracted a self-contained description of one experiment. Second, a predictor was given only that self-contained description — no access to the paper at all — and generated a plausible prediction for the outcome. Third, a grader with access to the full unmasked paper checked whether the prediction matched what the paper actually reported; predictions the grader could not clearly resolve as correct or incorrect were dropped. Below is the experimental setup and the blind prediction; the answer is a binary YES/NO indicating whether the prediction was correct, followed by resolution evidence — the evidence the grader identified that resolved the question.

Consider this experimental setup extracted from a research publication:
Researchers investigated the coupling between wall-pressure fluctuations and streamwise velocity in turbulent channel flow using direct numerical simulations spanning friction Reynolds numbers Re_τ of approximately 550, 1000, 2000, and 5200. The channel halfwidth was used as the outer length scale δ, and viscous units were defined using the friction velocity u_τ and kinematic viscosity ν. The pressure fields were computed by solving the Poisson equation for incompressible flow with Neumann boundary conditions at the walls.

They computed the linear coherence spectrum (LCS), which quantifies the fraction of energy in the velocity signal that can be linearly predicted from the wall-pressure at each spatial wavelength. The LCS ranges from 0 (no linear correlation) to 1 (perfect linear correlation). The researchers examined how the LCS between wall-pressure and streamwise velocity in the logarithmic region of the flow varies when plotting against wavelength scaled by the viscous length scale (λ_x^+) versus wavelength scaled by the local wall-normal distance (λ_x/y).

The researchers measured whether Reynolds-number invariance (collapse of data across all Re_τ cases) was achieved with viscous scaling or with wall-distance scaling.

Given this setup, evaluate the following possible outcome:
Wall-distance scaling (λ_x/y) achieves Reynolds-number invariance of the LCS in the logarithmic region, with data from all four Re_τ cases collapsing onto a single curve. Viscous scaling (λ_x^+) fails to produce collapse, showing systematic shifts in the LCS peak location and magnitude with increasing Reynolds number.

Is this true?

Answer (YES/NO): YES